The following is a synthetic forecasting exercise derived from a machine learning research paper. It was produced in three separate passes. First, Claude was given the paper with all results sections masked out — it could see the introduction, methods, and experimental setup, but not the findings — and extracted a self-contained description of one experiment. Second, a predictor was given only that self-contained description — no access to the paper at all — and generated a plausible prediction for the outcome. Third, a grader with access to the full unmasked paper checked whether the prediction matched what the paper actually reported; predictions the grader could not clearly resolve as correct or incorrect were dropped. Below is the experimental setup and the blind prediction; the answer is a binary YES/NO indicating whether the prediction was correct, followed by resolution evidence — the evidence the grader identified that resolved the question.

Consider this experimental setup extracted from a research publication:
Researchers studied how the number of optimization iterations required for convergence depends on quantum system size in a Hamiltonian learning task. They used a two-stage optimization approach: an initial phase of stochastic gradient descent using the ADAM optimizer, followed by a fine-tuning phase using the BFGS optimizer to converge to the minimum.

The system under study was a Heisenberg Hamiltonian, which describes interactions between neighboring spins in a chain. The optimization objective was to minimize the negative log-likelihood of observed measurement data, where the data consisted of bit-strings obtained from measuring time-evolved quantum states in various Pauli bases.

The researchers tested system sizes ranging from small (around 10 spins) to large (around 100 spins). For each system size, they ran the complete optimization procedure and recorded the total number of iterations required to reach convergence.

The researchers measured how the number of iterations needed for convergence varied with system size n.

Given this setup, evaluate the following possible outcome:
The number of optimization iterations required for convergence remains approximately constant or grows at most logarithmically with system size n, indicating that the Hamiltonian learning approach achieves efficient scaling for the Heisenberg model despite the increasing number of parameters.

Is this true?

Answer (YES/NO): YES